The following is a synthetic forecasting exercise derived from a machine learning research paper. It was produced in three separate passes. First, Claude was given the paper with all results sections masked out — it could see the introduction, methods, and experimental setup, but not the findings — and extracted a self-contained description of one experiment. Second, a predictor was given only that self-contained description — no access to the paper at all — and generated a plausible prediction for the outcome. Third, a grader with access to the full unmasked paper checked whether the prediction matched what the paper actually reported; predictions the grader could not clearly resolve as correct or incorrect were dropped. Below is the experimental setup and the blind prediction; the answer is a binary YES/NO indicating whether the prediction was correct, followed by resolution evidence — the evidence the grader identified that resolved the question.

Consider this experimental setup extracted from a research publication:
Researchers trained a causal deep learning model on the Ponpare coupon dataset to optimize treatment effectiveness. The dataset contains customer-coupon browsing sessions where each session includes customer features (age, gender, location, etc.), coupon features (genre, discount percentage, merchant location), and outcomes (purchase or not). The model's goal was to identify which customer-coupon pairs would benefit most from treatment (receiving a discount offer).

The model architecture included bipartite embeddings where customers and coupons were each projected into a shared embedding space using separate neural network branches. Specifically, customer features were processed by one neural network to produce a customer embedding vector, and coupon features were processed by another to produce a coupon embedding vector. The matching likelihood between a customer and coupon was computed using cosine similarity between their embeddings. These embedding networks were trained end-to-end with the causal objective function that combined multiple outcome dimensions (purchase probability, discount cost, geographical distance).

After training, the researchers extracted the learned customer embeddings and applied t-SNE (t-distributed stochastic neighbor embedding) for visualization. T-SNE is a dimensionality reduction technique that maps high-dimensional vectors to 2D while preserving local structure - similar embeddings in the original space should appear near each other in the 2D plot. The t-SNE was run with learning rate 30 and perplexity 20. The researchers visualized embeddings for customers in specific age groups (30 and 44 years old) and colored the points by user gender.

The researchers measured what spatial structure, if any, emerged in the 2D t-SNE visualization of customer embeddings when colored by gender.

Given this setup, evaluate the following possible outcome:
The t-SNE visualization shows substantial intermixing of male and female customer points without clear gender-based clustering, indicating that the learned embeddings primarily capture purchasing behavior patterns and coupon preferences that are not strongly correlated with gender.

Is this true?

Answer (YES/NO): NO